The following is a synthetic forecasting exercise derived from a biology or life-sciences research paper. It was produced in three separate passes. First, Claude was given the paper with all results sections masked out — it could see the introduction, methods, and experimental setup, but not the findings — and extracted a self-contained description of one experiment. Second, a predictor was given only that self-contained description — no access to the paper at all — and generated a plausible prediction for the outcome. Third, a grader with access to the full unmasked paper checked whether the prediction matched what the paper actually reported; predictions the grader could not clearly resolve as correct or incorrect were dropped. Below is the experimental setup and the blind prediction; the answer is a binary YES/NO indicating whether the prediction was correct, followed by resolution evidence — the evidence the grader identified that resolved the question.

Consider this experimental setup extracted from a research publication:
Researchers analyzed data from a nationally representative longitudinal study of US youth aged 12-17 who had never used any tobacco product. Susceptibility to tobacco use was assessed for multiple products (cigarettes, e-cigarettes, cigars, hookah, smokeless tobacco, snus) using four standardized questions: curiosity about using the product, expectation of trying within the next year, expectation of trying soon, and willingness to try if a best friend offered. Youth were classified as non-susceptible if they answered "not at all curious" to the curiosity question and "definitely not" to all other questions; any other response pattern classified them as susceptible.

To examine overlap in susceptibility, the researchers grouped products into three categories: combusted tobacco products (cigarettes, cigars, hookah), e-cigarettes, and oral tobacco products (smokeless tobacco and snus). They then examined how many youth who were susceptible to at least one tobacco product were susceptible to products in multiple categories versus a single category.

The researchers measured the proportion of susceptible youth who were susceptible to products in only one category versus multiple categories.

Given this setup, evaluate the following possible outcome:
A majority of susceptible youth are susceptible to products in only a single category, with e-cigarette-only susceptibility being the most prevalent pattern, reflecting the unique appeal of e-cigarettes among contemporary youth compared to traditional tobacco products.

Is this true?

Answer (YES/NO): NO